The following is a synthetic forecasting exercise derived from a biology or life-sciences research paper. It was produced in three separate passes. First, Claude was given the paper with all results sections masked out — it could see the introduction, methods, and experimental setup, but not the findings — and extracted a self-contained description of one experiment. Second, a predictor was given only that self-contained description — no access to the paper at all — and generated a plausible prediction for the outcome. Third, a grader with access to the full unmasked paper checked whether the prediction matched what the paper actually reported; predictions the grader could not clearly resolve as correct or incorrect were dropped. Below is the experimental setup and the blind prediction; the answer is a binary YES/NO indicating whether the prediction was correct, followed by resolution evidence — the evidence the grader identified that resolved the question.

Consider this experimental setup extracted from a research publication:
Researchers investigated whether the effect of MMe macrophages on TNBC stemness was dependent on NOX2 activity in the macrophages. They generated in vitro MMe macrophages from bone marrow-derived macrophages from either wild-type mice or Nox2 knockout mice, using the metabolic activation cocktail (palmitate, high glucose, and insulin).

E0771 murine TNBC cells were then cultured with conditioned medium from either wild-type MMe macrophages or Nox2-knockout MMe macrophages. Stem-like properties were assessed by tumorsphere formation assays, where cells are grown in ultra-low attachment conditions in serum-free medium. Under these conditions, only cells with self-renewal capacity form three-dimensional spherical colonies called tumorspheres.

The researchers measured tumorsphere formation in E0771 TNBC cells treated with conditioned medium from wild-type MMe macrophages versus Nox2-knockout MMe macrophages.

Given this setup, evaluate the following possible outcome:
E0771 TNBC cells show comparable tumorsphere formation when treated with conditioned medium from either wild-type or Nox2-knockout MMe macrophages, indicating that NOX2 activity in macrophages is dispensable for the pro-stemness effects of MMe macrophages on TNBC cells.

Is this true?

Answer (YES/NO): NO